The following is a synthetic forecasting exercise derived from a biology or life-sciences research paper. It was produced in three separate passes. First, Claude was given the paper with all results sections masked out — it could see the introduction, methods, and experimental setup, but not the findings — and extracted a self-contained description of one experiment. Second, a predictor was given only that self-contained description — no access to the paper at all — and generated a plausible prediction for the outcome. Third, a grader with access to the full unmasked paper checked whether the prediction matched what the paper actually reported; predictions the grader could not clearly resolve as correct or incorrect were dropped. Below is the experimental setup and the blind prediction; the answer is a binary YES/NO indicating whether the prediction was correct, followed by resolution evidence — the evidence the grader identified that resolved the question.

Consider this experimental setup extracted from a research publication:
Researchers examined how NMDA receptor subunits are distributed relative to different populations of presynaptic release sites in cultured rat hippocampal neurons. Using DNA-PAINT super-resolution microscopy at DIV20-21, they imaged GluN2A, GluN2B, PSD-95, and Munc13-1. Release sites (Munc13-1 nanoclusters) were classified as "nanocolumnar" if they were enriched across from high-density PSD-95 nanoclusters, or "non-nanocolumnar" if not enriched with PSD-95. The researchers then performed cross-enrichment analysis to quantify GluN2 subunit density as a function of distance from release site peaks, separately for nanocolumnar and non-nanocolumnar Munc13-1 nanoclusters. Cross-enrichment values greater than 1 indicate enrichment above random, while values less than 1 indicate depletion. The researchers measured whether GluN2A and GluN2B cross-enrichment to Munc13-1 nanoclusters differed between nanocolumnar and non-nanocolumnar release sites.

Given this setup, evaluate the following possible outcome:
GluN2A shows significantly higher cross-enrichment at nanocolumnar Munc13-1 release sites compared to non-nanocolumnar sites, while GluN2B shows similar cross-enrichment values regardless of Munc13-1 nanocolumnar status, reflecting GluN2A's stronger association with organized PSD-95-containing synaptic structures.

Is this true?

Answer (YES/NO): NO